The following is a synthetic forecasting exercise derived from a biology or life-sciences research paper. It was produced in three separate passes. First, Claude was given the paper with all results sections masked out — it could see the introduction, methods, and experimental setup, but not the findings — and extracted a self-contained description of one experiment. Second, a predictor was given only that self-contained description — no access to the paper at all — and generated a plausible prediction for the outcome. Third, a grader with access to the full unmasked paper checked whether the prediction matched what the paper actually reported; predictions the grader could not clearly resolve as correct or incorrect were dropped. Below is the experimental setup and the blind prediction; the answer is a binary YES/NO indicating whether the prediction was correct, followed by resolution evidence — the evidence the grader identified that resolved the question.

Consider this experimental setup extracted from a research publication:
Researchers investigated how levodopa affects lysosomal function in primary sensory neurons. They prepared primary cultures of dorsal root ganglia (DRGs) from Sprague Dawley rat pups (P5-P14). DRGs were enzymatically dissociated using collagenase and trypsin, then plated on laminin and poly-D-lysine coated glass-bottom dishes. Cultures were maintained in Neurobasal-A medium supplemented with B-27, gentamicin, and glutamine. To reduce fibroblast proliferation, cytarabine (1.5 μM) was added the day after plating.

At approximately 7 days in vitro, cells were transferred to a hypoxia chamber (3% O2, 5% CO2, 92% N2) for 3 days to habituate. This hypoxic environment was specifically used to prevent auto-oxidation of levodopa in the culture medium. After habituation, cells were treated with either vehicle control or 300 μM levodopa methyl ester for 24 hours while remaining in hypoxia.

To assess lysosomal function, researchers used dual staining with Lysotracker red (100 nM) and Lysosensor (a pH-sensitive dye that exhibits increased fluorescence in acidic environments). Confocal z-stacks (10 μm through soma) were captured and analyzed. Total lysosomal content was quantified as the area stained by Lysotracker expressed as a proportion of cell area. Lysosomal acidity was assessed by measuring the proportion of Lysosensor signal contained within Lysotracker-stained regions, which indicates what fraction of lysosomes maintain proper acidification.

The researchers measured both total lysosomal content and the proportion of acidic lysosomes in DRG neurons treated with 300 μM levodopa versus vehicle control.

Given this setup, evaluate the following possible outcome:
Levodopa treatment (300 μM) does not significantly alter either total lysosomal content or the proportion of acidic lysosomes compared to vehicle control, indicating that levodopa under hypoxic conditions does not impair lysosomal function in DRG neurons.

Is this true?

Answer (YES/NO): NO